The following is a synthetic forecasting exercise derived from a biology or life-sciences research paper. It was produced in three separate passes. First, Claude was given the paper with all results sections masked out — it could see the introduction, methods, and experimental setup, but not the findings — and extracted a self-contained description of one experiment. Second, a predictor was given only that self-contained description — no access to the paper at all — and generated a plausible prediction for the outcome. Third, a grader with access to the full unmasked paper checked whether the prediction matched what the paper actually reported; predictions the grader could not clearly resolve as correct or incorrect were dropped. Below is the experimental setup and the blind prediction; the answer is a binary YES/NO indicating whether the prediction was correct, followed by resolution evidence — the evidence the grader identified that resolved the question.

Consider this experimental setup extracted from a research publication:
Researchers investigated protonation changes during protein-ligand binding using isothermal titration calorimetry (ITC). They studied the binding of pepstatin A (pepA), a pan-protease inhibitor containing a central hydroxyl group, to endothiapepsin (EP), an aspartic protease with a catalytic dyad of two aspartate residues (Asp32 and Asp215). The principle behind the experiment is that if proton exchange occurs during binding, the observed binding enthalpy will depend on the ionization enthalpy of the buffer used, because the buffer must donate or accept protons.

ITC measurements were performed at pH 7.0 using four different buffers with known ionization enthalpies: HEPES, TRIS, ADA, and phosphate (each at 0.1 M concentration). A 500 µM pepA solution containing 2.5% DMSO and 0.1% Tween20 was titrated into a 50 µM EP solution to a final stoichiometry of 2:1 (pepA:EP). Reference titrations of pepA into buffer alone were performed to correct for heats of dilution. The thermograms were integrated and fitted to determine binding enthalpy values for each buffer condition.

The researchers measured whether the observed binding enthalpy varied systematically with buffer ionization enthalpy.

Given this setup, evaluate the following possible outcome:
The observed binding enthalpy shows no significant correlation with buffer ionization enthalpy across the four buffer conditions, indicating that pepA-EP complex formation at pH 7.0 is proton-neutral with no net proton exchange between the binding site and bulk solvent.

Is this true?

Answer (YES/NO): NO